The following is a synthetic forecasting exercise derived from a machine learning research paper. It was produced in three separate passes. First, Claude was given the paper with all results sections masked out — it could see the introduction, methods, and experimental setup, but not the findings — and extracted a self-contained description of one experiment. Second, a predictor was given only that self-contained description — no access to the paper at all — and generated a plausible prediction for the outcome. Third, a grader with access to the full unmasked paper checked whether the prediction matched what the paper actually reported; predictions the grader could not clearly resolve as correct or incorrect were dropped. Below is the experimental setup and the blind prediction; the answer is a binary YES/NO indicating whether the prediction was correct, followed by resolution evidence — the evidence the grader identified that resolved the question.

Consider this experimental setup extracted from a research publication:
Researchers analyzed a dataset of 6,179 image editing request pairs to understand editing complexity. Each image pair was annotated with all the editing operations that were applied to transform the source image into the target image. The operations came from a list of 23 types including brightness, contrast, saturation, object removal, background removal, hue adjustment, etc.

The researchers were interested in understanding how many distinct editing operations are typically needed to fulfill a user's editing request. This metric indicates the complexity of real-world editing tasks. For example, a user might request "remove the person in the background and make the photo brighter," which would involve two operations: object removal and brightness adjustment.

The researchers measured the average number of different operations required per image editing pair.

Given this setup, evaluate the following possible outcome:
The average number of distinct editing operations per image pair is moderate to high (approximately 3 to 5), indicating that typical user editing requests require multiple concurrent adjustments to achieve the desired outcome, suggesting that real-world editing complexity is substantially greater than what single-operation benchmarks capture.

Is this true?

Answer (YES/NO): YES